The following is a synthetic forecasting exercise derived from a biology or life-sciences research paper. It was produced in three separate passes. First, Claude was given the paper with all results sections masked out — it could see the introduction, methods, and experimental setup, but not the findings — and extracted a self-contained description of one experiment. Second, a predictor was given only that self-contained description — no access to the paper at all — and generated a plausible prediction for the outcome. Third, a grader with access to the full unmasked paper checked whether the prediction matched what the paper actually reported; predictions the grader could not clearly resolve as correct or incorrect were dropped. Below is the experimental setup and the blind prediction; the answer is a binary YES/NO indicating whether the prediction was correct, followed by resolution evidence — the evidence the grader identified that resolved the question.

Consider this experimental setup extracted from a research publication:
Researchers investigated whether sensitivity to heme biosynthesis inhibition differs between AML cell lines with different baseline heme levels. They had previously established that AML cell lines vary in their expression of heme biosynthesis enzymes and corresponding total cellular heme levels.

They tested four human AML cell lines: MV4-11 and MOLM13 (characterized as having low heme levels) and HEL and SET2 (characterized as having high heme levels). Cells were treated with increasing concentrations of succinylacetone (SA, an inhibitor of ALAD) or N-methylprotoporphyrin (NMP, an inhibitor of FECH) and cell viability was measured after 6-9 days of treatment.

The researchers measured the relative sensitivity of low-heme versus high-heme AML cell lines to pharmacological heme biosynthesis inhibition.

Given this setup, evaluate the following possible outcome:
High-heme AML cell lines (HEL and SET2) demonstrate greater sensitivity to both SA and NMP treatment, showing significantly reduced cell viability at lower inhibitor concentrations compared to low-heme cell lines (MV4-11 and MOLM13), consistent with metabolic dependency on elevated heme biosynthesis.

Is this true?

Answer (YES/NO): NO